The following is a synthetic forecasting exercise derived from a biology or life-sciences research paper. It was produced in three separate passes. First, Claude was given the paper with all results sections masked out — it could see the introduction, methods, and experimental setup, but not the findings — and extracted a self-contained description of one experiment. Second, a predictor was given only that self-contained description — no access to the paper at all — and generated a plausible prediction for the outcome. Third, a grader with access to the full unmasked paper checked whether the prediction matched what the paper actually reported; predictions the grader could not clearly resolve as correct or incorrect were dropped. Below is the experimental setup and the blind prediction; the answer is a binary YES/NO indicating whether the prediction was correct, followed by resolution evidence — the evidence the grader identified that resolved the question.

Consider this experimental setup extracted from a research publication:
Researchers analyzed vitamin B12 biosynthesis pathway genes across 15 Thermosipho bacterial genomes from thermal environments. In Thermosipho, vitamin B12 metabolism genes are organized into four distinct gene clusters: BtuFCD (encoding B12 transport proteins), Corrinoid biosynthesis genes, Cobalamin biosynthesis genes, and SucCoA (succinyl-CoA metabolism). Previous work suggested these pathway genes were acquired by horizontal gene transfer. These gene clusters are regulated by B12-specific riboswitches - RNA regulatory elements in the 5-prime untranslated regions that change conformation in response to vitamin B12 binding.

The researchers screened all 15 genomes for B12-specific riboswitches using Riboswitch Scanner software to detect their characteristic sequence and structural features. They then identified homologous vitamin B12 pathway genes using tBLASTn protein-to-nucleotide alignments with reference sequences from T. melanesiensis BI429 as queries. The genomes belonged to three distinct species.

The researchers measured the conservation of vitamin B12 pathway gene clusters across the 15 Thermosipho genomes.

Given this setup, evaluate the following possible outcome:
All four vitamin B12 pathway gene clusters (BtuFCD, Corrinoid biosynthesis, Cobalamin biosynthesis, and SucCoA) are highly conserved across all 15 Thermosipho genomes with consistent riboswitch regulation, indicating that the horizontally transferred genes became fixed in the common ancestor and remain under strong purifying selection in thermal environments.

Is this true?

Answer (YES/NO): NO